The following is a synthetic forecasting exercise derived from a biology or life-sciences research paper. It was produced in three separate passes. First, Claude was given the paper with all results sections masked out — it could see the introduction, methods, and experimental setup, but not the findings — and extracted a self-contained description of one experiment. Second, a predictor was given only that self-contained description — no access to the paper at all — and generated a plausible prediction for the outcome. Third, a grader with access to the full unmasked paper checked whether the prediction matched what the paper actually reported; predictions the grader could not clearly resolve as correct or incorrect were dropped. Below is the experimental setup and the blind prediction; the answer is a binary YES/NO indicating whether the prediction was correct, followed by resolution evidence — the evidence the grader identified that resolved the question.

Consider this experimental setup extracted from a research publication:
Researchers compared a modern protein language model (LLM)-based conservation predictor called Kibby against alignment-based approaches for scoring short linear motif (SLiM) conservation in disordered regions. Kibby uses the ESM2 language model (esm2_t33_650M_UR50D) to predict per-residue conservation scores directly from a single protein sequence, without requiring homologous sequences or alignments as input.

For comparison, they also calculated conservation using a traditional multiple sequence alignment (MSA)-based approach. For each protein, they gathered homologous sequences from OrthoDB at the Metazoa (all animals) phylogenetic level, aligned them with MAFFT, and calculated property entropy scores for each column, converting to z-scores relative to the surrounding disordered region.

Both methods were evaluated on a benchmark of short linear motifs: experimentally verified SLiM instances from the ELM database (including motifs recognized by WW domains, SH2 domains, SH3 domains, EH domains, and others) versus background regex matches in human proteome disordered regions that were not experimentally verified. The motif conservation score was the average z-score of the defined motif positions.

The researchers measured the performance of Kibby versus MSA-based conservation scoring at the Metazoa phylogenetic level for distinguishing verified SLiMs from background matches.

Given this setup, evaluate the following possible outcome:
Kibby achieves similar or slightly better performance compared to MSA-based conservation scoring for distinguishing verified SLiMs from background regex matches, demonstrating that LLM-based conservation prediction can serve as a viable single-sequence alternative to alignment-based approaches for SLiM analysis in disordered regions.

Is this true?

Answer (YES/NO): YES